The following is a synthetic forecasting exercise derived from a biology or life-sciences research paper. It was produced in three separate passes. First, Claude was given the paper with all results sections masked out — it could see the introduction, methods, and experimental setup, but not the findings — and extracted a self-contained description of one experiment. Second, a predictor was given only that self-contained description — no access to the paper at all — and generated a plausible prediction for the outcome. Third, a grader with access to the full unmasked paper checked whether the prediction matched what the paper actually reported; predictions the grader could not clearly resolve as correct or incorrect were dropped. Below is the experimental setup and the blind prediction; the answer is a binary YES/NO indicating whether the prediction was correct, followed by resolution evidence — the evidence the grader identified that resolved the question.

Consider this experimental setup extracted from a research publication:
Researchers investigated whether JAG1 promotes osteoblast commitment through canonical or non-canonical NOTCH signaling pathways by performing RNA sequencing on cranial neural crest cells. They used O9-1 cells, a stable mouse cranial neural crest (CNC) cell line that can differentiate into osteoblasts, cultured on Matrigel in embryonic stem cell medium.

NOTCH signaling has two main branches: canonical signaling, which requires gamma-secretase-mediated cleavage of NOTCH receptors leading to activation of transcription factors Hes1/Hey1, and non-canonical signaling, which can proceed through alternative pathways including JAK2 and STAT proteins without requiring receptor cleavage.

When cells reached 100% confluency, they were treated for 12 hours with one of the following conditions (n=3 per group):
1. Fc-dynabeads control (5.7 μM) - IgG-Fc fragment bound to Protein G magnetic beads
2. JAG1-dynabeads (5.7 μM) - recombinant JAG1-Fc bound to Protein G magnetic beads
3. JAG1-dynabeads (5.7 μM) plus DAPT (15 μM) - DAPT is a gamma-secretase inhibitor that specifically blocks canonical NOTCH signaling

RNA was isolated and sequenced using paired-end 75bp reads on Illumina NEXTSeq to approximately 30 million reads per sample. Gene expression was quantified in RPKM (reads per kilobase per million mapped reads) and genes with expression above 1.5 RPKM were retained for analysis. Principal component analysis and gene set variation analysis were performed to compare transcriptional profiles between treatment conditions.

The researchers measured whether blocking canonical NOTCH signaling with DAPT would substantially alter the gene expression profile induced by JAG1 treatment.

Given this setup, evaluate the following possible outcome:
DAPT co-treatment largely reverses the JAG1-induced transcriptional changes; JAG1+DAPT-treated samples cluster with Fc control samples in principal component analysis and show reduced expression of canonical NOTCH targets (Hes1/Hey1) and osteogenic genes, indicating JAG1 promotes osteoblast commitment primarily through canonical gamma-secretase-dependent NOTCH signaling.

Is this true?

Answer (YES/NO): NO